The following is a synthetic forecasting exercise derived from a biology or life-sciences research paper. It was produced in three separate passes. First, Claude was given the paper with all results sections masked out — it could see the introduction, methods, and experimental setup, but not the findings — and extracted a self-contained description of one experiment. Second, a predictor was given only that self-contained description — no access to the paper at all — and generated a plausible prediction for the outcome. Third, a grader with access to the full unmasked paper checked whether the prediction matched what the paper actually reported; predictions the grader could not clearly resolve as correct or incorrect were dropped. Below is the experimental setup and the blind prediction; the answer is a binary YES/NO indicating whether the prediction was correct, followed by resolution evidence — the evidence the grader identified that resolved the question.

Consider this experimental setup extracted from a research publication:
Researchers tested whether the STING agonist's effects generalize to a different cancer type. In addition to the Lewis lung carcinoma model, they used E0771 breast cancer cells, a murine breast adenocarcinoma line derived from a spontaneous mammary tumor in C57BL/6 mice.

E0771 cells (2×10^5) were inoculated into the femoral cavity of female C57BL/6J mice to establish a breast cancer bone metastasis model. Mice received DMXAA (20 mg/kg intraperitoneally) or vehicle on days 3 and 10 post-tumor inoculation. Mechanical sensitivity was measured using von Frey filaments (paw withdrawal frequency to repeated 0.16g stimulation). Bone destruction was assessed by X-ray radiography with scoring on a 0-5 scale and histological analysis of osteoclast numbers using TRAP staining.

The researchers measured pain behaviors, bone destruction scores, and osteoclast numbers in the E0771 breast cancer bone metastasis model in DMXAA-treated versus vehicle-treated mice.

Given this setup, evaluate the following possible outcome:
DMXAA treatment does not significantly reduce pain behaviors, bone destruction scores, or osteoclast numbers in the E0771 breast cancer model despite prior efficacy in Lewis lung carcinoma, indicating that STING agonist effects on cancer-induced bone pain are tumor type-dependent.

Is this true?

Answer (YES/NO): NO